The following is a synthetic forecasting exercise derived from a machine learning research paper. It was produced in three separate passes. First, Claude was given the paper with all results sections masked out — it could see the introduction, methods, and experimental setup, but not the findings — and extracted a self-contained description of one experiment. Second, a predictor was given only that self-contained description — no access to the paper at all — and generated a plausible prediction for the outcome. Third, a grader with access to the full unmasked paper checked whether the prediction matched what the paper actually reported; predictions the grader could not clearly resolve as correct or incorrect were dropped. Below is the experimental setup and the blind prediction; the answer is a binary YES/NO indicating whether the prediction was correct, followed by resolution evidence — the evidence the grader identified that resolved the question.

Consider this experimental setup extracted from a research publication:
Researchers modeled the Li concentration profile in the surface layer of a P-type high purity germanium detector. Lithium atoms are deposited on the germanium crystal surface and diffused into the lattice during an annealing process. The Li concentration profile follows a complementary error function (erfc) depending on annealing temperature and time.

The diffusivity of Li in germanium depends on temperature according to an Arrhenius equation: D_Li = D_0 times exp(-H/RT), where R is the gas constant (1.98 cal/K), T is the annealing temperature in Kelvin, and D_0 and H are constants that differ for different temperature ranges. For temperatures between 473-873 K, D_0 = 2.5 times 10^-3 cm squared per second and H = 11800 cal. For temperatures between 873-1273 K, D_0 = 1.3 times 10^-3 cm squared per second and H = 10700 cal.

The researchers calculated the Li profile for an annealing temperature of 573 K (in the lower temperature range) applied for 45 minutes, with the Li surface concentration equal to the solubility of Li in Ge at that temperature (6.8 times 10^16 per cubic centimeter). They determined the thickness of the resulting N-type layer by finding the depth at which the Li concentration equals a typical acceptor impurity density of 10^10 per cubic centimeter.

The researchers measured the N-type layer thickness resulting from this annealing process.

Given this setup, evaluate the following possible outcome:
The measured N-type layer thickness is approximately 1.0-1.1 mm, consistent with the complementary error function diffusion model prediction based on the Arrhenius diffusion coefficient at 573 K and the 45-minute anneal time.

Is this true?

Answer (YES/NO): YES